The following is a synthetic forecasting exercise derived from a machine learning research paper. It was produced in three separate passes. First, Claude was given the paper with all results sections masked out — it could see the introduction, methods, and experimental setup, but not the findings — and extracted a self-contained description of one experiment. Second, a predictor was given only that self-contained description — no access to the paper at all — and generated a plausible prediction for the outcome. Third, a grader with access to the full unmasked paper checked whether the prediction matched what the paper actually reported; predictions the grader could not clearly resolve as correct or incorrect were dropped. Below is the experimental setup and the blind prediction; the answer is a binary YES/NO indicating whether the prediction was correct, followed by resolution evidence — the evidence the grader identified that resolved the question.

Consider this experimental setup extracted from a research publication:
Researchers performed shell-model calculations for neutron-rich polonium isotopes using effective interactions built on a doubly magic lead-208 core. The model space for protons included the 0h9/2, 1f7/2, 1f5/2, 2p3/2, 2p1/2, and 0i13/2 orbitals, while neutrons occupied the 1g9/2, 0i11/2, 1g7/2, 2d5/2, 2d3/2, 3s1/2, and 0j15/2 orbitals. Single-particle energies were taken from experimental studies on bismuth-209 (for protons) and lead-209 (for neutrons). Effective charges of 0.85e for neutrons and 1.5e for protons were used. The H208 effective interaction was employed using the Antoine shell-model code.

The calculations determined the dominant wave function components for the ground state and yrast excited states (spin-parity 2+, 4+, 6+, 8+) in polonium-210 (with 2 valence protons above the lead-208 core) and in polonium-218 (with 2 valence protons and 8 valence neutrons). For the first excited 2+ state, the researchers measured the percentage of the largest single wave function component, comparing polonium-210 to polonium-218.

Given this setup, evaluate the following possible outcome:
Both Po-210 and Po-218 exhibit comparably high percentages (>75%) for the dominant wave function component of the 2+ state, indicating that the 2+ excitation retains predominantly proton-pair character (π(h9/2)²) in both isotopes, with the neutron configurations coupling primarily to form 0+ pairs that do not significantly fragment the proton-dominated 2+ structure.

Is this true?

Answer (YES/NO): NO